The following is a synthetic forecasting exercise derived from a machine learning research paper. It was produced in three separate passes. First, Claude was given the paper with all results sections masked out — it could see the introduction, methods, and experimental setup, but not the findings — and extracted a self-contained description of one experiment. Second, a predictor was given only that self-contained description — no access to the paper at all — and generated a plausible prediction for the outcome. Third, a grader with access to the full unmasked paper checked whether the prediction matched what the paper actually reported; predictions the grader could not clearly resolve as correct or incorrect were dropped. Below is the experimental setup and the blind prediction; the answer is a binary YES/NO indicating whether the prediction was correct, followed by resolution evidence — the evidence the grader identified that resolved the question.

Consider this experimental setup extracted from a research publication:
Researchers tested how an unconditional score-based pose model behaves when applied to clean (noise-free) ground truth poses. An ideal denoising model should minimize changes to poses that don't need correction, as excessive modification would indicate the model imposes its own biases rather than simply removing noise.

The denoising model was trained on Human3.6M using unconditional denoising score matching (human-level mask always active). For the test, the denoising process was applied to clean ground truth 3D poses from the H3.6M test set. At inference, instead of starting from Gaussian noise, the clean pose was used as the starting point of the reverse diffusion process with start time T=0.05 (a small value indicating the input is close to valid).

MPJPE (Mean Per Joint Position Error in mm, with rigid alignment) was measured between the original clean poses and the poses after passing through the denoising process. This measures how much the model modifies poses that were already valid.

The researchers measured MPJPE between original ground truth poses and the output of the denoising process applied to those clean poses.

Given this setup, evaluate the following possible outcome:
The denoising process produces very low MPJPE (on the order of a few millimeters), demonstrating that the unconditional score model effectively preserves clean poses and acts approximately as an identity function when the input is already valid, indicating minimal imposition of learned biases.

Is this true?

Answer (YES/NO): NO